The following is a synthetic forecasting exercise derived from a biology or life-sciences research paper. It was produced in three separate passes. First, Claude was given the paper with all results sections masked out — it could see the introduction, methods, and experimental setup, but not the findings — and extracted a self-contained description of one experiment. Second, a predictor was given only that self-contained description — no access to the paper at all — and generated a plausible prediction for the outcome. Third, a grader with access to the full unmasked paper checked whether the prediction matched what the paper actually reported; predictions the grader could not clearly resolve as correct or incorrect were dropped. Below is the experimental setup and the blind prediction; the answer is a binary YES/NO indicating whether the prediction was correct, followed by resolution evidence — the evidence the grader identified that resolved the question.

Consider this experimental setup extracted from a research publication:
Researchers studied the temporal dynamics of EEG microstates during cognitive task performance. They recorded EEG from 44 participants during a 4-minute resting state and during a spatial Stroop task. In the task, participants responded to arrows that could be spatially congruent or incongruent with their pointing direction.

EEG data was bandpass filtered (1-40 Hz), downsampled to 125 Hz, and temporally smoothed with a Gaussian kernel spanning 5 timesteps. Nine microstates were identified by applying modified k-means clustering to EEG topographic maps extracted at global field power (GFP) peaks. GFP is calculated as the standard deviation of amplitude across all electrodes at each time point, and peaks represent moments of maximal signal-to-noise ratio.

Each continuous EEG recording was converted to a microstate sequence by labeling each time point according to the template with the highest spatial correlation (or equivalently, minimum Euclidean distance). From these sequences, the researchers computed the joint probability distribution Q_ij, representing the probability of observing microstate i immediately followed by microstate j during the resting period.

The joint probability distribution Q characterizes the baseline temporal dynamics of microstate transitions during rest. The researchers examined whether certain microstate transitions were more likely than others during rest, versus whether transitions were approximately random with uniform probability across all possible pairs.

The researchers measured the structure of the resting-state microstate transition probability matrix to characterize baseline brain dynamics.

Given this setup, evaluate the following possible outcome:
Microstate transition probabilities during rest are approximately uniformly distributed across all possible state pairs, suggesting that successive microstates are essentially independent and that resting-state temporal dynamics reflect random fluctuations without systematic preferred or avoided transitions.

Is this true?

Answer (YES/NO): NO